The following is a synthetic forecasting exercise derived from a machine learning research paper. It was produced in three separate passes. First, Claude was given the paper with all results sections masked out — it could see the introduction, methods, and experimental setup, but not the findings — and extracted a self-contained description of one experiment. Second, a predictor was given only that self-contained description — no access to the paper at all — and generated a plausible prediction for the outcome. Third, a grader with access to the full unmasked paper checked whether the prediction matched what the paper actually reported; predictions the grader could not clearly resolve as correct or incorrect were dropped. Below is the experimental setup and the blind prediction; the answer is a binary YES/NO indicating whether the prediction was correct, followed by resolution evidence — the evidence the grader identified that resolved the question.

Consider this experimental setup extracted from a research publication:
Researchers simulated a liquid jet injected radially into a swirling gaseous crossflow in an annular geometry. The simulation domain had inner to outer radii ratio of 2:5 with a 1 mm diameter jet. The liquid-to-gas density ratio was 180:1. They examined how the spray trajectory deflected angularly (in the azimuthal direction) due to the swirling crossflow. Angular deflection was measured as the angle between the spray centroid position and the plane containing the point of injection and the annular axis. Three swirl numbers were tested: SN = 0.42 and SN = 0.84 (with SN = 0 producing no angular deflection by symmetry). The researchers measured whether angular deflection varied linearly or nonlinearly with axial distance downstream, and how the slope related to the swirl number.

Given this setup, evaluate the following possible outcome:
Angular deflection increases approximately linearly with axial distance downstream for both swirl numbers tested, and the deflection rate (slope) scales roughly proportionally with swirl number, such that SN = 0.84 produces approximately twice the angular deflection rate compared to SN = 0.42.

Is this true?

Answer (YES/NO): YES